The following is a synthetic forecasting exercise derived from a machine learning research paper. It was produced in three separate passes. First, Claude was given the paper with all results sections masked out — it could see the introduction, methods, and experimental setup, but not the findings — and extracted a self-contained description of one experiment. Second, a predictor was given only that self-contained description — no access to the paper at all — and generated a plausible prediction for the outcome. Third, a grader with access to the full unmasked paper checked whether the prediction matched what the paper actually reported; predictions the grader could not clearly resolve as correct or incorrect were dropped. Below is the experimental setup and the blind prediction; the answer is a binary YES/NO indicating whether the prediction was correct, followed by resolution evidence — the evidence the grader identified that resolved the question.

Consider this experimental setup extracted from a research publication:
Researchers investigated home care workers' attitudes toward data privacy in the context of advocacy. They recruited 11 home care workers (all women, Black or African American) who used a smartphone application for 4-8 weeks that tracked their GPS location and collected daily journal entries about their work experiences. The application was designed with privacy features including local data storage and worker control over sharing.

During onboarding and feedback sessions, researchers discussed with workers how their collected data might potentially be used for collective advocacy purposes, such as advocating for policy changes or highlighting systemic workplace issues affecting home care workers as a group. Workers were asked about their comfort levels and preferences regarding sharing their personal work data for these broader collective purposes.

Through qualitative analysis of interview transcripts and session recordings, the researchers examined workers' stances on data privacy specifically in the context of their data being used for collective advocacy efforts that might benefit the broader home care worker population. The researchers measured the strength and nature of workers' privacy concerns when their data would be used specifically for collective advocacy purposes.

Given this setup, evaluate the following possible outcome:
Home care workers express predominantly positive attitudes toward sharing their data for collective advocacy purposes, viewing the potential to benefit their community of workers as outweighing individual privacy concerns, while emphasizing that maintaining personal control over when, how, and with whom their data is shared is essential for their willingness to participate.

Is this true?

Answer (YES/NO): NO